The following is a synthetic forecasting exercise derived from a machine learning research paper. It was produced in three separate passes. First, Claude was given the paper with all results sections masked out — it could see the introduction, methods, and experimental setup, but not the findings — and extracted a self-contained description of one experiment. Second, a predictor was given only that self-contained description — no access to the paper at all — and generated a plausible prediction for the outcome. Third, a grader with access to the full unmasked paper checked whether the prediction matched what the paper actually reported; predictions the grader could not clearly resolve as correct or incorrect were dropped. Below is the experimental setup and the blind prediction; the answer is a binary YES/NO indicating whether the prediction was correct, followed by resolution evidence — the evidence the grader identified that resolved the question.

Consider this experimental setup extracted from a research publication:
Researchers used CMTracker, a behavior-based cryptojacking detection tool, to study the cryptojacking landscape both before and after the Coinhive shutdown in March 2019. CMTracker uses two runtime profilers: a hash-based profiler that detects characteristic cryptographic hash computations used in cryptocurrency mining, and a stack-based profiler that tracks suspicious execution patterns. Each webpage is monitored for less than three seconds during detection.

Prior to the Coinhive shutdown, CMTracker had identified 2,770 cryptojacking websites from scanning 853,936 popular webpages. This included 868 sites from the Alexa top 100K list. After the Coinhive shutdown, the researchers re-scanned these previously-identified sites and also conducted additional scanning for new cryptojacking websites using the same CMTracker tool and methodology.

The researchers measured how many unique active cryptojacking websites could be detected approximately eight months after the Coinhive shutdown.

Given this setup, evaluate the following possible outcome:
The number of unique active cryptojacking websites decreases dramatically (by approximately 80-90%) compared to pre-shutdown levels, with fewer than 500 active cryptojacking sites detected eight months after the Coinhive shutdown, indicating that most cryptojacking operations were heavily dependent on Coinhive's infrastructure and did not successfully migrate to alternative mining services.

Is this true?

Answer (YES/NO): NO